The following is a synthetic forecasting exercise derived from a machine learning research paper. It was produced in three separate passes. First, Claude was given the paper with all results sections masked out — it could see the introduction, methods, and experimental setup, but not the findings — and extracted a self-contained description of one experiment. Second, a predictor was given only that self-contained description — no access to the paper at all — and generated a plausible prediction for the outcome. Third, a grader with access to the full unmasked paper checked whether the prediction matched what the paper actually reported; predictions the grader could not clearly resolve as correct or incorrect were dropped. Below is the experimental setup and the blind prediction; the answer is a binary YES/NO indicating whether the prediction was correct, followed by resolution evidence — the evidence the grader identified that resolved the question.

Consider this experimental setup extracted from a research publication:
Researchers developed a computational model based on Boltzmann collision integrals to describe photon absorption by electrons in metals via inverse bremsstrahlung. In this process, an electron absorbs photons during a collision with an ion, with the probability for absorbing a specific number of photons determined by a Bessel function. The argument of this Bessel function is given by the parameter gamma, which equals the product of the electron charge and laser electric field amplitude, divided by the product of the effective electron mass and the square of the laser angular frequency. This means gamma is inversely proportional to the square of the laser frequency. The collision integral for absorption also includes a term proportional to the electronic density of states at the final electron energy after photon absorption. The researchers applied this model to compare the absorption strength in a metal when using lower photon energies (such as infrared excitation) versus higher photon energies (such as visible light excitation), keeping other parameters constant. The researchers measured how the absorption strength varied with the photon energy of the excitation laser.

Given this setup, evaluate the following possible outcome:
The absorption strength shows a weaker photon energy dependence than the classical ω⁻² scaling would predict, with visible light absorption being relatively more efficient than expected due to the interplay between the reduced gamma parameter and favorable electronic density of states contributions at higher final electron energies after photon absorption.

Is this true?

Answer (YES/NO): NO